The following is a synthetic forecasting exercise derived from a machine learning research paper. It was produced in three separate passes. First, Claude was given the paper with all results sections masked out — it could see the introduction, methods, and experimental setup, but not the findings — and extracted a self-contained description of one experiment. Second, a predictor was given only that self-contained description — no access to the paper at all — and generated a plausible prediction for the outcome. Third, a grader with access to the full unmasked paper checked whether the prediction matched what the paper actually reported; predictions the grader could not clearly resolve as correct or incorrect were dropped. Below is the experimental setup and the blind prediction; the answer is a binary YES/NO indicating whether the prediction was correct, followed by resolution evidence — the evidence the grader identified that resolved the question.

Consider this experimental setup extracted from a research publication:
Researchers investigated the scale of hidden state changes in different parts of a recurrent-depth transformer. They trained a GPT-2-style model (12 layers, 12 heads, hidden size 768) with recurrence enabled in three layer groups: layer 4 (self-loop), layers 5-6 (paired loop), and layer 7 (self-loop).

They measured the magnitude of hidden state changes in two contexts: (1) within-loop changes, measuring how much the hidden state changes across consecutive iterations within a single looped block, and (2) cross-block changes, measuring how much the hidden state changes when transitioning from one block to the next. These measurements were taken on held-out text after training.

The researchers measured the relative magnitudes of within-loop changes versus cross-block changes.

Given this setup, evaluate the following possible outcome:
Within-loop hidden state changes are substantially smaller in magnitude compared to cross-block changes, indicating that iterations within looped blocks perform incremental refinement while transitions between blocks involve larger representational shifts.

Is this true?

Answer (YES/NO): YES